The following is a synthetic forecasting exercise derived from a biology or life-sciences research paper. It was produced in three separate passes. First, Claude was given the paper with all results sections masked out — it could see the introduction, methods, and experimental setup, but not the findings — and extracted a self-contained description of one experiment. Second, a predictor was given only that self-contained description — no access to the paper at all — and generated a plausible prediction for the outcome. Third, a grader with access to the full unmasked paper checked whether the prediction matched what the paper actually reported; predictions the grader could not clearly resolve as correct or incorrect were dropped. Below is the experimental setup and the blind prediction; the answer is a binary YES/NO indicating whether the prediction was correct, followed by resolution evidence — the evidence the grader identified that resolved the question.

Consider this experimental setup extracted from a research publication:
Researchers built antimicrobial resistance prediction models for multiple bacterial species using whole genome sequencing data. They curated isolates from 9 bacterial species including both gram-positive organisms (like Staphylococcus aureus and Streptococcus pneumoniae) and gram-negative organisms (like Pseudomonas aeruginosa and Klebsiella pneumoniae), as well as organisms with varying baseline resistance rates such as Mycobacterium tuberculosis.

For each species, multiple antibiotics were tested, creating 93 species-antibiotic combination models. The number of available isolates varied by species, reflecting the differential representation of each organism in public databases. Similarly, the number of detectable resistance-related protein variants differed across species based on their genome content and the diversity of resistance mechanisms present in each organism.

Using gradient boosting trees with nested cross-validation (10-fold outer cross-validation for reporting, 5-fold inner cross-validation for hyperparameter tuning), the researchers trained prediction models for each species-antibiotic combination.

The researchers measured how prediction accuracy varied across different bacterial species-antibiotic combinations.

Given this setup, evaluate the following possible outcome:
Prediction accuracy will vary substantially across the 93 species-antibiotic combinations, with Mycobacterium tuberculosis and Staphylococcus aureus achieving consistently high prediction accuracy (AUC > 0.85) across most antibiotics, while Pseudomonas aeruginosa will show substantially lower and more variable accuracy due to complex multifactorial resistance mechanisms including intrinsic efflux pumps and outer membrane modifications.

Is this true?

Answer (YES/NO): NO